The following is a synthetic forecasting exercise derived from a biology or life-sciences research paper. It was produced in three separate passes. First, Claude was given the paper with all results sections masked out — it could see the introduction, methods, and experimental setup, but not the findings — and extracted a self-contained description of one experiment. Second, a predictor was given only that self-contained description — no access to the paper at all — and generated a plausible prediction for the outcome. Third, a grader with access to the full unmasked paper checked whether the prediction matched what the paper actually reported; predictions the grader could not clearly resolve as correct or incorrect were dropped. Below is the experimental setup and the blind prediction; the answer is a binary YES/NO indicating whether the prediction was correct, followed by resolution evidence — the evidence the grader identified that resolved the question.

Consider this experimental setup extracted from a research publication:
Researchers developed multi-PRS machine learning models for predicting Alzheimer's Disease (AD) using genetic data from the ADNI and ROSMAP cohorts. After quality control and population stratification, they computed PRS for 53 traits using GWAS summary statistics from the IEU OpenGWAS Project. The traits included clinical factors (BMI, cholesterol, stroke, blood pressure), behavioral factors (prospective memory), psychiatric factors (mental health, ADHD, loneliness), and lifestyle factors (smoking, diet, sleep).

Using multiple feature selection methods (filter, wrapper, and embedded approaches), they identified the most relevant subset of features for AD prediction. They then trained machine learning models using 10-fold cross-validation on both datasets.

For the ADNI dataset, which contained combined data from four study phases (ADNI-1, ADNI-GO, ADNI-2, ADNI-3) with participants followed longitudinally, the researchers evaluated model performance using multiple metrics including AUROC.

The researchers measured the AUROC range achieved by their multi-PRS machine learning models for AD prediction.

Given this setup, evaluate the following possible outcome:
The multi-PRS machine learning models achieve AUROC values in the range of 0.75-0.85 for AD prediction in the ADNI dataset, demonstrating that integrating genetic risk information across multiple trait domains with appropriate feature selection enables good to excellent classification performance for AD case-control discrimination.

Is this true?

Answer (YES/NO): YES